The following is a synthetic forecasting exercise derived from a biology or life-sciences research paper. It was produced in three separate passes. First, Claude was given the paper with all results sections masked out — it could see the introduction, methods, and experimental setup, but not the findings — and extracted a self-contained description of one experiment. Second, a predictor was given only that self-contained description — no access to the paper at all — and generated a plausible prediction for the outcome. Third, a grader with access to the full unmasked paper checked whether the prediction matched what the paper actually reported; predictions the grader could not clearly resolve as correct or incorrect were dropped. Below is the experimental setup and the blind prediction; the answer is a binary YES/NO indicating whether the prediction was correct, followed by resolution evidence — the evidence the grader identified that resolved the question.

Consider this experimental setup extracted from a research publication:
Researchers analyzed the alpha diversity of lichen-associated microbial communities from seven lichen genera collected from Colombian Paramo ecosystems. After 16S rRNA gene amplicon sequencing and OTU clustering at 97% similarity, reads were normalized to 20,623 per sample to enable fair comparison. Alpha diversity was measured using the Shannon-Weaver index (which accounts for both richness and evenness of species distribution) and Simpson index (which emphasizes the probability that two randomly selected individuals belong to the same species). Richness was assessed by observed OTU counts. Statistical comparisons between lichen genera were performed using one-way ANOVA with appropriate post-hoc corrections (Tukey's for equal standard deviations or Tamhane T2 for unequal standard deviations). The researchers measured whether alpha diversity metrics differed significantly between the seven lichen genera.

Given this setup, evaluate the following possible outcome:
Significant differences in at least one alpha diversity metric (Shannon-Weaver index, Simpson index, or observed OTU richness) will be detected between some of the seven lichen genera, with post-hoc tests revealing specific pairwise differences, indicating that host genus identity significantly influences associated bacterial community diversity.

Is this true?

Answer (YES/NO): YES